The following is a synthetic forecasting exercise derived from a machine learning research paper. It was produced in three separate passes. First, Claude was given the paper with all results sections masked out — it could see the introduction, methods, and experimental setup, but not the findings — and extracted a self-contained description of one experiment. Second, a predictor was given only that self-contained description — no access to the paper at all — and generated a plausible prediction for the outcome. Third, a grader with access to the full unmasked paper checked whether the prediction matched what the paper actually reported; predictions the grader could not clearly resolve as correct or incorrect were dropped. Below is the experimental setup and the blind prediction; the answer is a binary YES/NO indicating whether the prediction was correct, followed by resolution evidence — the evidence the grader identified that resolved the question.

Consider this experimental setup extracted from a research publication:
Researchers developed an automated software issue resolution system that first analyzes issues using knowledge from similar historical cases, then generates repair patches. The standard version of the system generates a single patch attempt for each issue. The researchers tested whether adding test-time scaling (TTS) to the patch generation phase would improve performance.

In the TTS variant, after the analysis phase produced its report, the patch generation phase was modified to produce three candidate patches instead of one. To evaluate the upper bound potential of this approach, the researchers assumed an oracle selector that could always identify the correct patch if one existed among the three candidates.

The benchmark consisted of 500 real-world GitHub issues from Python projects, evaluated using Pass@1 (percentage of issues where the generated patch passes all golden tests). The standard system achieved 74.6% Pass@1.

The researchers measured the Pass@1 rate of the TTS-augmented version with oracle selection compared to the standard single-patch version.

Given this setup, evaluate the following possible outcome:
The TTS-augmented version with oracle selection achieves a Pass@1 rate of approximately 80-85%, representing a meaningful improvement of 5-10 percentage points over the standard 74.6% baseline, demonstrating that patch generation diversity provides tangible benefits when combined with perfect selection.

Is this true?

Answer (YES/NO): NO